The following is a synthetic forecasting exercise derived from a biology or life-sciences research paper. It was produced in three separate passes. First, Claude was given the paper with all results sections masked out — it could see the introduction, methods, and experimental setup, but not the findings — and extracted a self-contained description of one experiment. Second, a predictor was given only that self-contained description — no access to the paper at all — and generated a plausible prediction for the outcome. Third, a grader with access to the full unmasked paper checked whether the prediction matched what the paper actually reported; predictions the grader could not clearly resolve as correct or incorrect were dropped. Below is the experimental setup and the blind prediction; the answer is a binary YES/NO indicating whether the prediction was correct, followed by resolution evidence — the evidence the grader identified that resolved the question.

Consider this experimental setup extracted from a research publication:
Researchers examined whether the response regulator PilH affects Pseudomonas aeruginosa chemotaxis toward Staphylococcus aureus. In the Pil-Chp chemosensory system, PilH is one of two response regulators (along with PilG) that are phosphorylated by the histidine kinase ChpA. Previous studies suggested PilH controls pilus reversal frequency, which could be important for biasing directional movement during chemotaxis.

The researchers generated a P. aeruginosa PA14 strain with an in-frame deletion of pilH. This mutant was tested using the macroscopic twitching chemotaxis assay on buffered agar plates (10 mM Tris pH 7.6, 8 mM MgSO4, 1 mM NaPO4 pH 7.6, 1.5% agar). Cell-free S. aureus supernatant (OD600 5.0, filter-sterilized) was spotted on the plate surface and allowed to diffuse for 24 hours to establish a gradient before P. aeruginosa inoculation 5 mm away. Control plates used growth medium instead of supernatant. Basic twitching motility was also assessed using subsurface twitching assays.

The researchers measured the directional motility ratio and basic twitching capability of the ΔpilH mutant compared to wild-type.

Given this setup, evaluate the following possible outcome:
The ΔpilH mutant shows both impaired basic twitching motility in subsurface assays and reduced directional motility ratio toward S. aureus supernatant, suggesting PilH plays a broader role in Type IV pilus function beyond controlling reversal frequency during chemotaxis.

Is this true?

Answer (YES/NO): NO